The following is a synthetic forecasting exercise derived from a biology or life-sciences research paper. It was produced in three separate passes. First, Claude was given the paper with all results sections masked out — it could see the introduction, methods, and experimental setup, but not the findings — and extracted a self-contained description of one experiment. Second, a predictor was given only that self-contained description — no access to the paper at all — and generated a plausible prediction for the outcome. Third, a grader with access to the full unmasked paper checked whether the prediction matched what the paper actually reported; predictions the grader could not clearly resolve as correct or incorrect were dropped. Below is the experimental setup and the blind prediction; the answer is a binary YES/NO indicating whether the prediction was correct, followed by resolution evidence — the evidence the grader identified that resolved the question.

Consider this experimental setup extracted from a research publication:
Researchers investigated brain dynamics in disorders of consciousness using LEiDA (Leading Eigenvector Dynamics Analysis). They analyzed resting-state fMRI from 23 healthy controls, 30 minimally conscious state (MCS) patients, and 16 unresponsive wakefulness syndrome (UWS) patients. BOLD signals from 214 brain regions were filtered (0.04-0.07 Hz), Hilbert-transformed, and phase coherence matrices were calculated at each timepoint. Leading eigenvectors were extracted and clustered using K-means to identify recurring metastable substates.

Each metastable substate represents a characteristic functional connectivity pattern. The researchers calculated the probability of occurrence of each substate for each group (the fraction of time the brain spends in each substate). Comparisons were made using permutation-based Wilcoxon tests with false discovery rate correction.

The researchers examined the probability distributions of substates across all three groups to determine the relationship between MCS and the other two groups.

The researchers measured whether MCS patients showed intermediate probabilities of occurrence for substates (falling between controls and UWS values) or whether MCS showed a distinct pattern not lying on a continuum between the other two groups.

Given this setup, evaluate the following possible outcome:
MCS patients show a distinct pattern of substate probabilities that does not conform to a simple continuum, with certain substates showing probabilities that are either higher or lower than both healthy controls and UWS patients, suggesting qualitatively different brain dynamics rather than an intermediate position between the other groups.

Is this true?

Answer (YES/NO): NO